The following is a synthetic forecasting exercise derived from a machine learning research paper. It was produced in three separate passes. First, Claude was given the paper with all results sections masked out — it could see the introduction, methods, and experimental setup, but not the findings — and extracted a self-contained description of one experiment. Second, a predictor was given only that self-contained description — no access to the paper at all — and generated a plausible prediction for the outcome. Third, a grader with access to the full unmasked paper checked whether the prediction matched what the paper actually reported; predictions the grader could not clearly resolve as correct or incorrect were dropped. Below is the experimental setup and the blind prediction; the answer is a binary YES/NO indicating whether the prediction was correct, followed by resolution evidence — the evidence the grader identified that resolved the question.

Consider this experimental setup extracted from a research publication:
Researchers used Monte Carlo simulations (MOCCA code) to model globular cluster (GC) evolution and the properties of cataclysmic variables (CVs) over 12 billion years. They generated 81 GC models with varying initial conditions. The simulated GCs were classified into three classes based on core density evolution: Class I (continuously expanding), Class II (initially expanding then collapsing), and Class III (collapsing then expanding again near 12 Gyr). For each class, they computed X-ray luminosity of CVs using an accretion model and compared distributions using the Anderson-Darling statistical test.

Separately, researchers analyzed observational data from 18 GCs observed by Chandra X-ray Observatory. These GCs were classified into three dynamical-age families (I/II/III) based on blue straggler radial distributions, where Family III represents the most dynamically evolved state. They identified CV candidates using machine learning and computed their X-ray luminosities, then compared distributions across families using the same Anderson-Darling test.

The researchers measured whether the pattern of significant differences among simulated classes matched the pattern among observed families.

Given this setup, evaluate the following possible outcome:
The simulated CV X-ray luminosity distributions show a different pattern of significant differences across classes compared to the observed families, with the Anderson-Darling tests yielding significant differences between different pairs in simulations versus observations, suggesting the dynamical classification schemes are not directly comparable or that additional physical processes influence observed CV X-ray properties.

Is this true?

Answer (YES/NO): YES